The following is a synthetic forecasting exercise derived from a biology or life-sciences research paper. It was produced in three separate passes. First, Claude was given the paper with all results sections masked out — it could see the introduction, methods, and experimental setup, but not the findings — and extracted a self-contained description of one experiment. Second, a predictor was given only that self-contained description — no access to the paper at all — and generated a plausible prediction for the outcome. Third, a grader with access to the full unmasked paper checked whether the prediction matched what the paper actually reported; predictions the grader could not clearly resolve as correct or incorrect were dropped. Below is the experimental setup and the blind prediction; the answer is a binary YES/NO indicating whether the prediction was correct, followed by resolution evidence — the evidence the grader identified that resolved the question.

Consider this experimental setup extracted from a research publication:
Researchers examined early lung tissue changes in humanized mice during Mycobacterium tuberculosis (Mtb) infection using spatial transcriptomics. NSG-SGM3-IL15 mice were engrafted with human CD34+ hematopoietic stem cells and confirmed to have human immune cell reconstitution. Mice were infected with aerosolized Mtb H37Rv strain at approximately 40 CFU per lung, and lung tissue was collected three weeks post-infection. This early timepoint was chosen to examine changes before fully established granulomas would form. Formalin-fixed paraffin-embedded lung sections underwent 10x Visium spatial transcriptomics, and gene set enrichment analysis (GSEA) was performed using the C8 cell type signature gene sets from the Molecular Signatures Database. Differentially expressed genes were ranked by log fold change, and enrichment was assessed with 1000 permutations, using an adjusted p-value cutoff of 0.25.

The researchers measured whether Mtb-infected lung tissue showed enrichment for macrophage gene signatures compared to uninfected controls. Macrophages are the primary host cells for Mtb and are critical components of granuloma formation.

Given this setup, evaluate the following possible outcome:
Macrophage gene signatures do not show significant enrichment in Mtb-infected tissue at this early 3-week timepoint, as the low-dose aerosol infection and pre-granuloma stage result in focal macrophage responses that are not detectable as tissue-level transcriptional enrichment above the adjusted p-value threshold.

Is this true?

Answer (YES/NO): YES